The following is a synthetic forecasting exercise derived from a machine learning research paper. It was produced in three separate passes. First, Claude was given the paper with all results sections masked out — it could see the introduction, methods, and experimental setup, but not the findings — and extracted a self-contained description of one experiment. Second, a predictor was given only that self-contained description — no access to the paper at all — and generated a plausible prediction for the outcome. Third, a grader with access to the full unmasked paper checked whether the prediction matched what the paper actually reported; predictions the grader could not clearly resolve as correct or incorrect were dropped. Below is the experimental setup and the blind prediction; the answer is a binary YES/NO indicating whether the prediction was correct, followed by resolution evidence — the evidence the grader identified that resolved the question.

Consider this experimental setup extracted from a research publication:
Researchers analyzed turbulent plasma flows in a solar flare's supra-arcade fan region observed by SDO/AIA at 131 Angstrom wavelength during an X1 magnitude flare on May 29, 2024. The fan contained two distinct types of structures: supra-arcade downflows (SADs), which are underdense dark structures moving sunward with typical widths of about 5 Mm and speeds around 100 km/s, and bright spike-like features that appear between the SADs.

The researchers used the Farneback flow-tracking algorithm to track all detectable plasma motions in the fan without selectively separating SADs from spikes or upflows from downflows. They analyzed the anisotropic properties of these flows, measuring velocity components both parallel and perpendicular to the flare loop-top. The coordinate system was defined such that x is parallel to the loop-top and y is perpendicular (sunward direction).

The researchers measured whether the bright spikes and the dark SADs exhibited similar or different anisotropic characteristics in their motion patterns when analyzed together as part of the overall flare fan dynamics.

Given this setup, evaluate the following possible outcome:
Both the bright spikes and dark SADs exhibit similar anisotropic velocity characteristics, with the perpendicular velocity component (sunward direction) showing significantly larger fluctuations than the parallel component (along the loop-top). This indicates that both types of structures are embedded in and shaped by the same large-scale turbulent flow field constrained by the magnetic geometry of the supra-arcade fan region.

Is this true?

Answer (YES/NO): YES